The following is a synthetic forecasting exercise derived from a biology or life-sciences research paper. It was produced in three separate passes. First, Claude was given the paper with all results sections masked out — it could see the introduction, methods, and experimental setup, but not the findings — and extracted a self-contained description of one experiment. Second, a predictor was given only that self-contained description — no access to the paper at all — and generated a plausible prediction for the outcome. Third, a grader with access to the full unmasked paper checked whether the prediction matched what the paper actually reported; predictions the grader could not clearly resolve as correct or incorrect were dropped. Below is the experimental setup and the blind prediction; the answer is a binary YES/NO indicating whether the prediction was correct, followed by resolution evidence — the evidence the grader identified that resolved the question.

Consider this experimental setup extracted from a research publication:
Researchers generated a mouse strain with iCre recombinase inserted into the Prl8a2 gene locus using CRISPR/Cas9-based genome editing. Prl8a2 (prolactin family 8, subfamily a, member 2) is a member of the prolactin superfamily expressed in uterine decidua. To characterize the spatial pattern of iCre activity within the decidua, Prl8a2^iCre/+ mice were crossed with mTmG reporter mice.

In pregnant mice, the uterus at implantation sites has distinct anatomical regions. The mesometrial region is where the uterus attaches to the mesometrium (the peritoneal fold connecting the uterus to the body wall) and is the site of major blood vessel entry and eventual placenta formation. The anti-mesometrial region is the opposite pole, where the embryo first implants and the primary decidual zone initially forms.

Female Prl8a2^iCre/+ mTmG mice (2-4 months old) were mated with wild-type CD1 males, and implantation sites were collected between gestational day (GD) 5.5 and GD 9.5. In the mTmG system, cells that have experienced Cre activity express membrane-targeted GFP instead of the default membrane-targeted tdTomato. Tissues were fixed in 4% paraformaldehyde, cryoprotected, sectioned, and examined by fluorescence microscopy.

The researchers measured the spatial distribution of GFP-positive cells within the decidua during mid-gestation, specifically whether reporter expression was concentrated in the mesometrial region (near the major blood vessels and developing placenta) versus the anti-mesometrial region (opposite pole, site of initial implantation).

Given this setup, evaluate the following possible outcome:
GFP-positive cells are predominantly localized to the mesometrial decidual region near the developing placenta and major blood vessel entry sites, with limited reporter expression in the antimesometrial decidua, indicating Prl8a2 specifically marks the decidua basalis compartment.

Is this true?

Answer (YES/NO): NO